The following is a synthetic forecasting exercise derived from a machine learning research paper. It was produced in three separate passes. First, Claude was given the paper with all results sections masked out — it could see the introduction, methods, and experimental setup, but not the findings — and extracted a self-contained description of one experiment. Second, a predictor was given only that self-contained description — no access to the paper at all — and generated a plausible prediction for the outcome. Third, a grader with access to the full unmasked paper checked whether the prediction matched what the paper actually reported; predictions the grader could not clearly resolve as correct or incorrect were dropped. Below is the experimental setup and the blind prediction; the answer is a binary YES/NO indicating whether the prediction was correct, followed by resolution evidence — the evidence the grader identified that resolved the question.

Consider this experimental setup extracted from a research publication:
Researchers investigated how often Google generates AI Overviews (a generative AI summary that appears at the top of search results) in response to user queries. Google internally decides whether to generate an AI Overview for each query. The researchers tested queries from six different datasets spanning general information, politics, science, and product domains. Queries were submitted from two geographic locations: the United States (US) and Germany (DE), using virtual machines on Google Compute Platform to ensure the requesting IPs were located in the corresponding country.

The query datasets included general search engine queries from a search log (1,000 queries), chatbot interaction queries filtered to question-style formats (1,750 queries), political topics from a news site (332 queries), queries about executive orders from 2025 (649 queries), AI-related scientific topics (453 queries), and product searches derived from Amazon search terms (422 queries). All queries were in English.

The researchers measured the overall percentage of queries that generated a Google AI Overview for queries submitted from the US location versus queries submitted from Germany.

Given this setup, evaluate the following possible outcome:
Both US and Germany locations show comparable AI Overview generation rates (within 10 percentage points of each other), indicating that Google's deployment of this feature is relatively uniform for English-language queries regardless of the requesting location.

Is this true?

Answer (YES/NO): YES